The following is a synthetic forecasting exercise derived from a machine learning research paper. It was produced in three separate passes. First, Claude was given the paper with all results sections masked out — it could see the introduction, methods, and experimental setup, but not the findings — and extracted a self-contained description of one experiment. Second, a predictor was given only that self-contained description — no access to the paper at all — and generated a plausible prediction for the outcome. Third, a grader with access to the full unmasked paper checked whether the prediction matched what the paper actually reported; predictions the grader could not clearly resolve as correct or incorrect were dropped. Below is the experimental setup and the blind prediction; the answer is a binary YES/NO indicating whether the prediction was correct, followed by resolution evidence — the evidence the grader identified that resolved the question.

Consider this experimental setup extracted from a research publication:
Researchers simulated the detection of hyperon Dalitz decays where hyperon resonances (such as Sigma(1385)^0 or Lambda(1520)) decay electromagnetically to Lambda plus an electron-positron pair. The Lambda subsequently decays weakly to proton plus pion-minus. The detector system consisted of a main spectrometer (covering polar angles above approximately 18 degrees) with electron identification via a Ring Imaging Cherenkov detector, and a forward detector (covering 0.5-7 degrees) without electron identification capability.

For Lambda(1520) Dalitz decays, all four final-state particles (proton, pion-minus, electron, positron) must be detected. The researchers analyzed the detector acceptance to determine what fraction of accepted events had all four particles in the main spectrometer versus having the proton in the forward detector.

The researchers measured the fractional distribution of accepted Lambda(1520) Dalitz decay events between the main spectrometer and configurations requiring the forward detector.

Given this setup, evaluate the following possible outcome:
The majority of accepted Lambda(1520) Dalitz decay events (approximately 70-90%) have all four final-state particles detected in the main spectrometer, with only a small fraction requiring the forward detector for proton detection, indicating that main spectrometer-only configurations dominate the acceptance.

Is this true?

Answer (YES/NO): NO